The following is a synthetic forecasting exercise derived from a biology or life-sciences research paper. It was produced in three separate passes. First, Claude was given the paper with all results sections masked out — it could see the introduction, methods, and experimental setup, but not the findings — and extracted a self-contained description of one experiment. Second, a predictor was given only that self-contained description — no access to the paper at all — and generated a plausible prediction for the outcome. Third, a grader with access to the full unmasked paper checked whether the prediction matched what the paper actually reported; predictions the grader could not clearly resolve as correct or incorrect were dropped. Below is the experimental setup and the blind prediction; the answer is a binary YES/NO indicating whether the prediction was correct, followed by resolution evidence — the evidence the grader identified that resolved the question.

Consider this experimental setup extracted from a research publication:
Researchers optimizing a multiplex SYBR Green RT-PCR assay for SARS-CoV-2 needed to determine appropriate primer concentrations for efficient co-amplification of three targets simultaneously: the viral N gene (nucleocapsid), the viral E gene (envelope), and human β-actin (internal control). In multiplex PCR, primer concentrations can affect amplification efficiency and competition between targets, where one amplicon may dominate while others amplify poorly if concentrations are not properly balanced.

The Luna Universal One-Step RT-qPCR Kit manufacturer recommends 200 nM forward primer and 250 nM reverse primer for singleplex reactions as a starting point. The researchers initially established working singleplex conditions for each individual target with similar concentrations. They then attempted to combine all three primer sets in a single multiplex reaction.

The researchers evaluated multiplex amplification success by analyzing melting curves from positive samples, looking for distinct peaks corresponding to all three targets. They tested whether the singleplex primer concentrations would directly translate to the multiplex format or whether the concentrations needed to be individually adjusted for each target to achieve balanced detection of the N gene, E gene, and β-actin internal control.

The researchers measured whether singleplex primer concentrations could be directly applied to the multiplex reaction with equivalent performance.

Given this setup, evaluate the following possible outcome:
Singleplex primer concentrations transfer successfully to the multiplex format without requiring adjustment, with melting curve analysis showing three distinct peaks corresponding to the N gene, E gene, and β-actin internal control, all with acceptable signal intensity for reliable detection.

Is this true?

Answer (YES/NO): NO